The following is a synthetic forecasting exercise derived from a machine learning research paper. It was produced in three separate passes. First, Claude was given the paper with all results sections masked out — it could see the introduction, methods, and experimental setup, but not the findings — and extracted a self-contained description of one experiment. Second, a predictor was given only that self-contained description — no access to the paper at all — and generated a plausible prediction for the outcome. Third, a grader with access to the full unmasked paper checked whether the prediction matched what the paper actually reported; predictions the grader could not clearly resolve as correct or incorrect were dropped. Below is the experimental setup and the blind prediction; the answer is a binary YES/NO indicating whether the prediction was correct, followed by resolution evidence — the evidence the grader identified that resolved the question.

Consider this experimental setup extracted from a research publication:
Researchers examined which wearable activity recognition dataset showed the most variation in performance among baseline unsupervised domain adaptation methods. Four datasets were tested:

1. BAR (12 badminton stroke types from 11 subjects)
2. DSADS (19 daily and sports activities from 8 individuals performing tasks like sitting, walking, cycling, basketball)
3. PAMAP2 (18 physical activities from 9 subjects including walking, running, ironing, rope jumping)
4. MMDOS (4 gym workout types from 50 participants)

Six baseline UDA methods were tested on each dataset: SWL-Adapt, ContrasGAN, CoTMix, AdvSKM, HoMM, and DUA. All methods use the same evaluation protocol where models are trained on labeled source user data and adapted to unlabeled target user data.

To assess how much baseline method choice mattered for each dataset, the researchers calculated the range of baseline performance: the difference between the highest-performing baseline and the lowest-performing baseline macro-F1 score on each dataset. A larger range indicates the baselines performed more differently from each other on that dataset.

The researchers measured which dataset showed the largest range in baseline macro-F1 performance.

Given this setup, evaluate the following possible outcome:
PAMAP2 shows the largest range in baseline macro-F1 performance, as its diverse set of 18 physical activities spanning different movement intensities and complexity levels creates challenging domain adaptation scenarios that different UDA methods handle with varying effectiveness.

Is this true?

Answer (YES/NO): NO